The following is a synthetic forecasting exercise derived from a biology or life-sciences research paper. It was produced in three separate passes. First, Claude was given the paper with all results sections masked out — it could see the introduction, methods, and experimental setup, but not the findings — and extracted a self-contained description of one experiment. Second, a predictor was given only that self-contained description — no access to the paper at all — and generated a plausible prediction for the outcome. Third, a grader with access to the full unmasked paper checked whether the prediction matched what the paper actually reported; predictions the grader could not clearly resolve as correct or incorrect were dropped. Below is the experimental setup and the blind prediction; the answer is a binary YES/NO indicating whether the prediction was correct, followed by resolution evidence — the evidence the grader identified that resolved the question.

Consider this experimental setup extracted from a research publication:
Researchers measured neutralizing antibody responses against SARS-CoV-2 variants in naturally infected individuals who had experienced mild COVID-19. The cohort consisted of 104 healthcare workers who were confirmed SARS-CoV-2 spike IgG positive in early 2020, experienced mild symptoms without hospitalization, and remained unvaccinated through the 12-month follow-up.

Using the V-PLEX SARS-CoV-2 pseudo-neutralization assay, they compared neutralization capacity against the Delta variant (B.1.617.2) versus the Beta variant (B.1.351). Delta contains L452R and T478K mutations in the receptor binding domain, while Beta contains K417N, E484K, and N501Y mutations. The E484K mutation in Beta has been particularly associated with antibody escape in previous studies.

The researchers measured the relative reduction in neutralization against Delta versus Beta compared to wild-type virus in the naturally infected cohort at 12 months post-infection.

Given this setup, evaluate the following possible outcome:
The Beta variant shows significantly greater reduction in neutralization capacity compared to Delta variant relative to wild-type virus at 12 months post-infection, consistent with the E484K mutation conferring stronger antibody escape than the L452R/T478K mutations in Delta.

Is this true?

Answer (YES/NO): YES